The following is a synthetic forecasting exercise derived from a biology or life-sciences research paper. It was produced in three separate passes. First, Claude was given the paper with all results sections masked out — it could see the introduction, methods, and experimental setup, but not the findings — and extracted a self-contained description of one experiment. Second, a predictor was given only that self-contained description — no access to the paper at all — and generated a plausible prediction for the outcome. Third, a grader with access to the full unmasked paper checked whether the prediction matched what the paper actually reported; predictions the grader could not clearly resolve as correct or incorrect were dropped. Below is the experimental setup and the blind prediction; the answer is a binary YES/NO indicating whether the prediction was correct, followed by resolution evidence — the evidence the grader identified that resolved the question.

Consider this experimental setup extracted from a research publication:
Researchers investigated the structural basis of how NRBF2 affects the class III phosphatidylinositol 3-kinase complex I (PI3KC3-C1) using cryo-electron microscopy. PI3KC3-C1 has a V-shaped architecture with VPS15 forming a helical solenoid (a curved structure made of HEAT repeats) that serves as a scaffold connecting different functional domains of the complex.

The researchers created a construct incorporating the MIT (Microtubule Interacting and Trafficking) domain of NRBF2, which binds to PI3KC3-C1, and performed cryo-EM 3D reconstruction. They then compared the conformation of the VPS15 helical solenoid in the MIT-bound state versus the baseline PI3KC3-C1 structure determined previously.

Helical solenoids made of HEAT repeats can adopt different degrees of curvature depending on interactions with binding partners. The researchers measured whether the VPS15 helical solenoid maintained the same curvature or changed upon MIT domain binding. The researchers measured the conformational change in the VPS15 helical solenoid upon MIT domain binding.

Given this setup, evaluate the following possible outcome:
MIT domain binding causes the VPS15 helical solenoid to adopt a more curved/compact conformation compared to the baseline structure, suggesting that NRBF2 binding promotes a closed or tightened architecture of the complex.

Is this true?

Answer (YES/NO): NO